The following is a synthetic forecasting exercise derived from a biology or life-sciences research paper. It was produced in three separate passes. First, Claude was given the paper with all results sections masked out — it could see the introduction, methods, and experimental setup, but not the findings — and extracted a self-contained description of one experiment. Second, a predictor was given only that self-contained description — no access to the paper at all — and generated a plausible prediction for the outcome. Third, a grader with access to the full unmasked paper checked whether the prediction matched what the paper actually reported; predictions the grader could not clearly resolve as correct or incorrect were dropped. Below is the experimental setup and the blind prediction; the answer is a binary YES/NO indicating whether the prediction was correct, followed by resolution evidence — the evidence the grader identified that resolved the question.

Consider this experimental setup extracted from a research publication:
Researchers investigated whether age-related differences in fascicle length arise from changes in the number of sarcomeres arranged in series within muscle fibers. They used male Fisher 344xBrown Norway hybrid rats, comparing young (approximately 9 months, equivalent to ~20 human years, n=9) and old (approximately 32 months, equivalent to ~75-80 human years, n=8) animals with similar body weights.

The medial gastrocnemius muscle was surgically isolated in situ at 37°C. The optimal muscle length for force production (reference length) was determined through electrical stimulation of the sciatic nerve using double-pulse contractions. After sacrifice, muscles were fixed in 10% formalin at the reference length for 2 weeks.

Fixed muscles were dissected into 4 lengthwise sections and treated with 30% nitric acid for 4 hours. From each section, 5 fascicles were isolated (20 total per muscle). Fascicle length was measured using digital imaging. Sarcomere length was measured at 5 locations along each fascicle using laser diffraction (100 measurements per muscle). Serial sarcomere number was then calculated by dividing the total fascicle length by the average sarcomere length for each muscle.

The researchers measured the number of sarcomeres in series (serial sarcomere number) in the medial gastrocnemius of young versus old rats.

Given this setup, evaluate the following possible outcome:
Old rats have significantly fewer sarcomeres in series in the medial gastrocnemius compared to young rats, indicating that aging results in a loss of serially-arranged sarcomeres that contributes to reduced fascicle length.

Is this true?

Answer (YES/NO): YES